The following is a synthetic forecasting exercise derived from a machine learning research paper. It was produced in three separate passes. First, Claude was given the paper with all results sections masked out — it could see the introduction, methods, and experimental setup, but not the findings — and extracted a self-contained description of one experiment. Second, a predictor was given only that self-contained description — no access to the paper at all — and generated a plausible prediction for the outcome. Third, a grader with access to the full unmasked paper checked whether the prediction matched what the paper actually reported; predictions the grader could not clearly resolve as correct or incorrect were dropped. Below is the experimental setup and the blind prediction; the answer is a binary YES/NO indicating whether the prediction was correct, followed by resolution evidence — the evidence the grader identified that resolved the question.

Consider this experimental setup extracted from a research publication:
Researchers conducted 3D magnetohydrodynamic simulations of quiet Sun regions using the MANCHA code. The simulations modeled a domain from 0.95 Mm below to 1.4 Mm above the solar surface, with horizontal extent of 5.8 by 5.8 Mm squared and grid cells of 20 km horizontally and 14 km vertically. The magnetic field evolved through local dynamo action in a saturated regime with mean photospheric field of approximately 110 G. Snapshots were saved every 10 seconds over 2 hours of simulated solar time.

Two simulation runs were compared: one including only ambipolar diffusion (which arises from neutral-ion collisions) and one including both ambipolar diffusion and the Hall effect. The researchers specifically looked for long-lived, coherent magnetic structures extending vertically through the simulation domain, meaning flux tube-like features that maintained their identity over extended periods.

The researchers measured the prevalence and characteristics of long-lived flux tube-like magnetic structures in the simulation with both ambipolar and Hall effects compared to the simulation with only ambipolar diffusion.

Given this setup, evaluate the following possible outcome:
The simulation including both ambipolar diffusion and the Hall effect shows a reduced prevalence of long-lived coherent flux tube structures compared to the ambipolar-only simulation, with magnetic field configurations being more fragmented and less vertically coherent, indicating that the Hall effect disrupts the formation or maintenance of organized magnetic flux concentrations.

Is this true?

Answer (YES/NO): NO